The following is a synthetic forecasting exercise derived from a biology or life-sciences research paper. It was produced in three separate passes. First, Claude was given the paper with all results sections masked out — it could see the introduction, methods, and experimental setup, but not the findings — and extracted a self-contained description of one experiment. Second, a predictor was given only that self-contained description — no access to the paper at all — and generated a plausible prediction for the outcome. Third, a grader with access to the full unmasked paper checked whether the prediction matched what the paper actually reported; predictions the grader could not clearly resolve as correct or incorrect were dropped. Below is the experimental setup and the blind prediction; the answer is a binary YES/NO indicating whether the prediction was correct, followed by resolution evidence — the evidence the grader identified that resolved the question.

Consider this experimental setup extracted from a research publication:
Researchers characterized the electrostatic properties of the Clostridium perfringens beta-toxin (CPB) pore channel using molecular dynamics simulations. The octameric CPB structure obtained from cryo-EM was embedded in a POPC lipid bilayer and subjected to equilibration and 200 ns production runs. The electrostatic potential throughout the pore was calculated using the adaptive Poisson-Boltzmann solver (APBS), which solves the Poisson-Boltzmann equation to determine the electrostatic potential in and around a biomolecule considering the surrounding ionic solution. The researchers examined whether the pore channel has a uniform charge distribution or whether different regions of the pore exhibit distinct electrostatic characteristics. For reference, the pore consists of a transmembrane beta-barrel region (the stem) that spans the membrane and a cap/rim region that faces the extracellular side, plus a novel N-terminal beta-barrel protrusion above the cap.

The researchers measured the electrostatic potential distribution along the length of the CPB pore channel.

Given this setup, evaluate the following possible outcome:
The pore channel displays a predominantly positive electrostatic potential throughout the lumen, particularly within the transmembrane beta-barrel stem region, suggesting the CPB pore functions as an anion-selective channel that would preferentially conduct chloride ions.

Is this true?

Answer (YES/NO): NO